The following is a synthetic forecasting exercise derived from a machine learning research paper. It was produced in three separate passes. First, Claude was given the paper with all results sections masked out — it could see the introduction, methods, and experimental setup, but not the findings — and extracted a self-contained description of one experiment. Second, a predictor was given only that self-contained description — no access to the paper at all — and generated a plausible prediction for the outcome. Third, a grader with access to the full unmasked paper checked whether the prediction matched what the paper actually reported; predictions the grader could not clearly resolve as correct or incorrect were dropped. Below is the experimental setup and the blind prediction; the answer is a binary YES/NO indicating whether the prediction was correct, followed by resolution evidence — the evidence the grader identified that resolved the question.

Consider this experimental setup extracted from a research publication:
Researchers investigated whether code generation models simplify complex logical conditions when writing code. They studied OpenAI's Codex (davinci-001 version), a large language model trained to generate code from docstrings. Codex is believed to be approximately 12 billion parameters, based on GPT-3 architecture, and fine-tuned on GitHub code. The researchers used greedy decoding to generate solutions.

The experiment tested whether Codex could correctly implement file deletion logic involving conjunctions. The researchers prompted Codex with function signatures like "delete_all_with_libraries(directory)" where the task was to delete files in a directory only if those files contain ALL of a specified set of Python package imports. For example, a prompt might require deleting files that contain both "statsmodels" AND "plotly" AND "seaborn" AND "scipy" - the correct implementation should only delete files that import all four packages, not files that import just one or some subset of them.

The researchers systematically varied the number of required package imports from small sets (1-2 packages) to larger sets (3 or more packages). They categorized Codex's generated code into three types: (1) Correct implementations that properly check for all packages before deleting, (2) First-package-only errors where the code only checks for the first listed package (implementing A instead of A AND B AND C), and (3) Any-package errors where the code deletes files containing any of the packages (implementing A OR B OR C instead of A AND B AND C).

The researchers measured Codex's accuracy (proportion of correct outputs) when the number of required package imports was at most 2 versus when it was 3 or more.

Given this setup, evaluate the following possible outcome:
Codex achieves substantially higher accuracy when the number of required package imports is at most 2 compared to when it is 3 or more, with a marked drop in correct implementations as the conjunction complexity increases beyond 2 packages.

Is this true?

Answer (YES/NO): YES